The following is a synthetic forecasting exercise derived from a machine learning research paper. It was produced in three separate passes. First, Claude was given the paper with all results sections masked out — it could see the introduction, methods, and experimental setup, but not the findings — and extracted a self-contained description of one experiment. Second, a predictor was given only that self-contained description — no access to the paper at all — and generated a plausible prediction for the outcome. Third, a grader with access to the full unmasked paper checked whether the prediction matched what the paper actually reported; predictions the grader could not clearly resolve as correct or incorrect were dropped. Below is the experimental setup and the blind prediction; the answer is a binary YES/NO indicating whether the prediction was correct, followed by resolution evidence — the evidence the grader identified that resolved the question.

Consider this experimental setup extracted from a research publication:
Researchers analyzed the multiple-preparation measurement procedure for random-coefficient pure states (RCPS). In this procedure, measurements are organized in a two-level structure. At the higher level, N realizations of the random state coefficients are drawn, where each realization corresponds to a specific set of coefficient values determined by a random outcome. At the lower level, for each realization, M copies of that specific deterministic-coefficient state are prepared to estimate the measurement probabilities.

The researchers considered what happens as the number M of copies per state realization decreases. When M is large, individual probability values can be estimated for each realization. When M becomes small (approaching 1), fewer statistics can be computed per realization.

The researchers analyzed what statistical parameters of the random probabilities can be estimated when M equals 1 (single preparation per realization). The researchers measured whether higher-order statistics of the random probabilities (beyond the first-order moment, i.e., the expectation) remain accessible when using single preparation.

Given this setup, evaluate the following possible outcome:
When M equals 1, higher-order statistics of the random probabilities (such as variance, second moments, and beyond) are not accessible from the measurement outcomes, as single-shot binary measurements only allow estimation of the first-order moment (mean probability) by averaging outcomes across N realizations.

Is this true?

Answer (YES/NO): YES